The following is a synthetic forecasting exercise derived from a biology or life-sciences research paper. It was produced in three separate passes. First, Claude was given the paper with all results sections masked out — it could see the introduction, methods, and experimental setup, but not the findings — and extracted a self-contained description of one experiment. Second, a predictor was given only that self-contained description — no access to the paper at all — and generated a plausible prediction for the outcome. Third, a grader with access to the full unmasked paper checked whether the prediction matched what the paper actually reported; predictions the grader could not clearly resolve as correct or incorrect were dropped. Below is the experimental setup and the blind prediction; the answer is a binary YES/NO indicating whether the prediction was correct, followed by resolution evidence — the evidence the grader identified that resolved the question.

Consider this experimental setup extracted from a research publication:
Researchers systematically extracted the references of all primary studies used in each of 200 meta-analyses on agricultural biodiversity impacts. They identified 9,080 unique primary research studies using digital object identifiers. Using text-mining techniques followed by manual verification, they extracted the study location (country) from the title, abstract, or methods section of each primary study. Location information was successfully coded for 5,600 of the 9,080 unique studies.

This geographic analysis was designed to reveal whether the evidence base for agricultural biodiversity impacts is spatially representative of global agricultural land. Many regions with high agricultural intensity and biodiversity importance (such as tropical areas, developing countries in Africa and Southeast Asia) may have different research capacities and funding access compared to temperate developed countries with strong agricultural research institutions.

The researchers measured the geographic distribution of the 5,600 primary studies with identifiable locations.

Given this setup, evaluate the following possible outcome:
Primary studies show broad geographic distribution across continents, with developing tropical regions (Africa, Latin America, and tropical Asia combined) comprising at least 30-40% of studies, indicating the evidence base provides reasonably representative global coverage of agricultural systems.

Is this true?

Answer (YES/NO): NO